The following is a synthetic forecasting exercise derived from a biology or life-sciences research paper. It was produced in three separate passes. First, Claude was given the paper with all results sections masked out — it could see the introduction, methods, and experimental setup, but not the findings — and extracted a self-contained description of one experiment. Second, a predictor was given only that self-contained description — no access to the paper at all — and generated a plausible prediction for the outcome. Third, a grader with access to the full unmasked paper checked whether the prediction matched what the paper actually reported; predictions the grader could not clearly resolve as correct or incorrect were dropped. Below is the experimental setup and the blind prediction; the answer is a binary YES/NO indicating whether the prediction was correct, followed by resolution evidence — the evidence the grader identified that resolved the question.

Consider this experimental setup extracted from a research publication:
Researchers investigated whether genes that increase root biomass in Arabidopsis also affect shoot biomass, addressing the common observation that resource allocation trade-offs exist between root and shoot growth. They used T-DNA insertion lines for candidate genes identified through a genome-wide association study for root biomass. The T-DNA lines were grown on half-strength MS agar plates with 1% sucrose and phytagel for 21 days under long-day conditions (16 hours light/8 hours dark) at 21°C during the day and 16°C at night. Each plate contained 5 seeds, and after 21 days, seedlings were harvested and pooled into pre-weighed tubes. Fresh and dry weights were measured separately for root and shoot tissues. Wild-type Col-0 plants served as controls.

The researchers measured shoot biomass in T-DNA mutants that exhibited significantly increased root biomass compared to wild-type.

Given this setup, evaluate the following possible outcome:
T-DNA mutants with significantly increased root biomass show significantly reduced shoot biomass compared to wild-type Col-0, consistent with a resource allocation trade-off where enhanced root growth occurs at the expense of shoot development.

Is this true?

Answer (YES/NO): NO